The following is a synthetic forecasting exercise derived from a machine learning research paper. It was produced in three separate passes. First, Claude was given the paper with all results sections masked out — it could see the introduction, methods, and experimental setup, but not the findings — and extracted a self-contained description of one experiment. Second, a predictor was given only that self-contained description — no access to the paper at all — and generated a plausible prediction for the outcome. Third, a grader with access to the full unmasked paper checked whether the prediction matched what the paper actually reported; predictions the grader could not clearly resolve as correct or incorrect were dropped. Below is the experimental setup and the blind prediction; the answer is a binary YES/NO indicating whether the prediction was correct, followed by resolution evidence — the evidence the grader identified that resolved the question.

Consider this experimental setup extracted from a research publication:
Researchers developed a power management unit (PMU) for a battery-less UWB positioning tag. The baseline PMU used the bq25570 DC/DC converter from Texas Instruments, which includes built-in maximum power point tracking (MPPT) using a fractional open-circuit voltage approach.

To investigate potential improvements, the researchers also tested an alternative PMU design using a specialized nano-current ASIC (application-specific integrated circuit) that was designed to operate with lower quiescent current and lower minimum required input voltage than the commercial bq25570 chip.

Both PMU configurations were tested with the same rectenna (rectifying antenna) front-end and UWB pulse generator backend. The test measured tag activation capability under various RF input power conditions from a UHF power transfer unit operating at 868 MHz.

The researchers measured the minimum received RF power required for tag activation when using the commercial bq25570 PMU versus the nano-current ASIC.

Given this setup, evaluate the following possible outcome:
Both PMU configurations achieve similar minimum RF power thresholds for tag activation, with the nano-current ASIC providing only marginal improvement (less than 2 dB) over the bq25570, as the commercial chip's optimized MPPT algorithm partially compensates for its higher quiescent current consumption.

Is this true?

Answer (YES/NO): NO